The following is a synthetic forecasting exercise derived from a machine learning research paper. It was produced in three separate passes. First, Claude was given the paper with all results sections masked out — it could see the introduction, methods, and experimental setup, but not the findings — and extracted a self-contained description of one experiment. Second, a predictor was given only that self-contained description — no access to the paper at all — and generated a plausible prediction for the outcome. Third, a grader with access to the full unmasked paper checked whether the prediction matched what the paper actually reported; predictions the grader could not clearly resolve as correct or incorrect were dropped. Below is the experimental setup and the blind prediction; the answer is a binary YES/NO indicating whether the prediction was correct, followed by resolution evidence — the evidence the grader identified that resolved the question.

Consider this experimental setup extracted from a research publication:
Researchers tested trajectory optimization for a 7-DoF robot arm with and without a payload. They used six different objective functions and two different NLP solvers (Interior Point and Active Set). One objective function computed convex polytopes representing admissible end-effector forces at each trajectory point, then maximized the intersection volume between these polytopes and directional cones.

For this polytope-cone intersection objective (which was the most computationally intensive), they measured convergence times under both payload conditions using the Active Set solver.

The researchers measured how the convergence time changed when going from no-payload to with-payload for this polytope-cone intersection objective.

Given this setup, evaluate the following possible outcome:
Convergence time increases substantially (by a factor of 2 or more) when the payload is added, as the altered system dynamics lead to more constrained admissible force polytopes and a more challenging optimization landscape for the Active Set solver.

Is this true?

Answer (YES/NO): NO